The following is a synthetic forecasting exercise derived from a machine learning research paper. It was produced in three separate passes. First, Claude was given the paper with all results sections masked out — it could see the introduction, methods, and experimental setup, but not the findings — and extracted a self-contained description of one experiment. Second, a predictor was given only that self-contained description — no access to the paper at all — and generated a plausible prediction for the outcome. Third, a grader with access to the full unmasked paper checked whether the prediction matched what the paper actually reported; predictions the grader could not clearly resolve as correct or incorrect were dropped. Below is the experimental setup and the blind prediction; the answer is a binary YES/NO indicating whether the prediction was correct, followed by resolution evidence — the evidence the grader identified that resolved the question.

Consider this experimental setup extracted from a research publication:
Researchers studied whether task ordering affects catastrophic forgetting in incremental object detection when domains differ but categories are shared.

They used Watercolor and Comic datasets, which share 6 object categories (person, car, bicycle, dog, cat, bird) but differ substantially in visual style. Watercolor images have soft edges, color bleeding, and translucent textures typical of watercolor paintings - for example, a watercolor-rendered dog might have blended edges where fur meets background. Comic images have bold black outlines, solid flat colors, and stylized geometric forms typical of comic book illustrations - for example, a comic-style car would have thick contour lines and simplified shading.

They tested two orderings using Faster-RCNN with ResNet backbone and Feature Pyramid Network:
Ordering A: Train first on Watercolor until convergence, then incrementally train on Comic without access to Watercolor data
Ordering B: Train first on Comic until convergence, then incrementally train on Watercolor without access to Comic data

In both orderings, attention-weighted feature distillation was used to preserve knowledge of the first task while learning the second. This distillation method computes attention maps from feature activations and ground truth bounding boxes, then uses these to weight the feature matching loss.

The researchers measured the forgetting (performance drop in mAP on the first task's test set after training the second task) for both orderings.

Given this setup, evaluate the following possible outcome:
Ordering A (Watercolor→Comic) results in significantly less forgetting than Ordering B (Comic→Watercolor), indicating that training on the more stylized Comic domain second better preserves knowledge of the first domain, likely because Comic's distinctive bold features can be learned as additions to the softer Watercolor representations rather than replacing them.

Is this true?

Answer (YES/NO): NO